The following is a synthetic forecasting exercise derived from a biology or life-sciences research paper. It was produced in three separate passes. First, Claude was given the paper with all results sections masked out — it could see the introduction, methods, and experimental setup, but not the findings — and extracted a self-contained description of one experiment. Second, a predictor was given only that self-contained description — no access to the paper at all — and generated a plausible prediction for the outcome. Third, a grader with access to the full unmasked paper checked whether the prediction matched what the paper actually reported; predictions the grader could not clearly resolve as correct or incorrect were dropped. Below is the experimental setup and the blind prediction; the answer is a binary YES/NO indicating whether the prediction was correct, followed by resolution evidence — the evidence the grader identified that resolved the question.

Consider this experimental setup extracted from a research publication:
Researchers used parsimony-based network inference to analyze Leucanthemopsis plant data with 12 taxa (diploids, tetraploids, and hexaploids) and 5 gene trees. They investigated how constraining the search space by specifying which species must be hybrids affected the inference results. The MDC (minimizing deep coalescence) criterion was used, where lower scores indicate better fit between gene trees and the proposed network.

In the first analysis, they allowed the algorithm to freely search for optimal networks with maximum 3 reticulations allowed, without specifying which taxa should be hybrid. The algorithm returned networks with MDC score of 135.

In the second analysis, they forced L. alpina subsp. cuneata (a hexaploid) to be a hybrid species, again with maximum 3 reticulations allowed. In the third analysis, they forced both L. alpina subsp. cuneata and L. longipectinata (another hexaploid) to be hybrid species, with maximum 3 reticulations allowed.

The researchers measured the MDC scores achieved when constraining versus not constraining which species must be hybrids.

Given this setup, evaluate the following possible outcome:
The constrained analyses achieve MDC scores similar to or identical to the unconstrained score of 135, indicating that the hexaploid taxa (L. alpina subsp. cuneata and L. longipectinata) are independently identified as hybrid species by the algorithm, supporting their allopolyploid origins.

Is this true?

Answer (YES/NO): NO